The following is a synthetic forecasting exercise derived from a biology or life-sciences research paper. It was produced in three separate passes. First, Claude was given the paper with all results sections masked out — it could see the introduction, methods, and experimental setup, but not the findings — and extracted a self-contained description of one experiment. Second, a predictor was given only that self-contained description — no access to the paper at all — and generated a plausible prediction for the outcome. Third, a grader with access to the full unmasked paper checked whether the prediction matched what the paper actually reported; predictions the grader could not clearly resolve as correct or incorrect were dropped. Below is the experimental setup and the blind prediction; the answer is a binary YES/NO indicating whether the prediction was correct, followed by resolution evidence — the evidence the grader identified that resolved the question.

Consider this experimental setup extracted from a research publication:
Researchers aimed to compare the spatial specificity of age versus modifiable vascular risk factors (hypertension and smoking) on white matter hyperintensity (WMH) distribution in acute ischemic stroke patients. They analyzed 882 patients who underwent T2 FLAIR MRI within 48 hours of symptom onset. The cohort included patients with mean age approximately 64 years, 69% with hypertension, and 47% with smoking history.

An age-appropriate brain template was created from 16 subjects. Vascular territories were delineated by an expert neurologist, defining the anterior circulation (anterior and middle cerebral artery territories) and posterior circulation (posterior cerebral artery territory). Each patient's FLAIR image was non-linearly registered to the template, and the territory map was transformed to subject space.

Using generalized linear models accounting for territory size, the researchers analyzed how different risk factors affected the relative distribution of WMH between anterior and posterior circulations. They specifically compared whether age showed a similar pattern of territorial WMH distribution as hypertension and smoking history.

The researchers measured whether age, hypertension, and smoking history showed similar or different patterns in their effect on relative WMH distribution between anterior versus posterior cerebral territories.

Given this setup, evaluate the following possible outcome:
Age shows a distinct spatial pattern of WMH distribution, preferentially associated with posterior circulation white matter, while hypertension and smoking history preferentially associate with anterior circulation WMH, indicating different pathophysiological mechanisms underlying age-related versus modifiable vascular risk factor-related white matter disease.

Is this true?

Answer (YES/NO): NO